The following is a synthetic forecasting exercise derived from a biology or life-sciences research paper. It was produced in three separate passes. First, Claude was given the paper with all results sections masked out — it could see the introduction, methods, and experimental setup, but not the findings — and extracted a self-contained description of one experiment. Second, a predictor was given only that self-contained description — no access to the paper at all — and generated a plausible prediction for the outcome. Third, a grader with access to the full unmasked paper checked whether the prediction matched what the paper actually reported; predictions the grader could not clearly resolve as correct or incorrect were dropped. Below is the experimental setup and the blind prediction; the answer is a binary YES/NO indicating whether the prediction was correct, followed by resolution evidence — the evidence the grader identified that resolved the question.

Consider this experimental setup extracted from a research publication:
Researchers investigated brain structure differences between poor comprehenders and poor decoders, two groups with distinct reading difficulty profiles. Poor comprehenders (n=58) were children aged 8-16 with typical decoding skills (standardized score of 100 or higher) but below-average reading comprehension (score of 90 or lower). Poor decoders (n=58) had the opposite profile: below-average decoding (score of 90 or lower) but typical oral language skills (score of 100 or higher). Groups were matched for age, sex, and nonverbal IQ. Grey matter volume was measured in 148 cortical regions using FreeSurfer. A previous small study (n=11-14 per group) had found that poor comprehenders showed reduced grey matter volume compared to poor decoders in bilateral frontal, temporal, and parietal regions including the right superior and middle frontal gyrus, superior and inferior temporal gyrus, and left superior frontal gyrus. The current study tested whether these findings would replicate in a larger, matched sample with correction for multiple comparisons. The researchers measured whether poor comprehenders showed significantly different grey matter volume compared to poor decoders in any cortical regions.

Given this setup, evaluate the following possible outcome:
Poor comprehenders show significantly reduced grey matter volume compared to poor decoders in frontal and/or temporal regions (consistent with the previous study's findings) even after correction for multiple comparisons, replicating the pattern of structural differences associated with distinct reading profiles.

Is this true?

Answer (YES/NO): NO